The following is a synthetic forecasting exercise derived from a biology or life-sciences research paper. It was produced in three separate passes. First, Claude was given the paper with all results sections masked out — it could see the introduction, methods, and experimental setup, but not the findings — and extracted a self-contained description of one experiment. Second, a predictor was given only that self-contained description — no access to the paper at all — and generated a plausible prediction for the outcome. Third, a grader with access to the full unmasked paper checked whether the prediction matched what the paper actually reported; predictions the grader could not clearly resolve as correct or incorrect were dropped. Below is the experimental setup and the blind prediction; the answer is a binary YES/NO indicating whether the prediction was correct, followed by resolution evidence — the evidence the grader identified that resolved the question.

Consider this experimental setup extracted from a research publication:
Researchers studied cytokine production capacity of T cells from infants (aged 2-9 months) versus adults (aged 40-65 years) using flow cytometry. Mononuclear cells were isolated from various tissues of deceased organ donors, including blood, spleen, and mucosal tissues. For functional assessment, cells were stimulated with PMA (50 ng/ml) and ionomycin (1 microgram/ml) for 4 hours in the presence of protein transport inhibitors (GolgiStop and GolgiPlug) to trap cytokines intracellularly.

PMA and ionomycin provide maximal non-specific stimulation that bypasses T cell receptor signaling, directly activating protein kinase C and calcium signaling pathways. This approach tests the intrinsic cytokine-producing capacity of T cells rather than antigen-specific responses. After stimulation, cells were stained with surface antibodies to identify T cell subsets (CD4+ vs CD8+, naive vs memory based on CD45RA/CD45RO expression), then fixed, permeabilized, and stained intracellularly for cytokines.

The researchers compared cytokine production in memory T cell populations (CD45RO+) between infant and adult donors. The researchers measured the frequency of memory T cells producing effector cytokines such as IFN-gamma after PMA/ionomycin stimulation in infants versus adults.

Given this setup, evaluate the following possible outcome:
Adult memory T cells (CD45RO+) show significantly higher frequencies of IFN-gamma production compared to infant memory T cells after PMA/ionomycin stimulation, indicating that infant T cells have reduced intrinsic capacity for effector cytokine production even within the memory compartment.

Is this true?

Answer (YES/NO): YES